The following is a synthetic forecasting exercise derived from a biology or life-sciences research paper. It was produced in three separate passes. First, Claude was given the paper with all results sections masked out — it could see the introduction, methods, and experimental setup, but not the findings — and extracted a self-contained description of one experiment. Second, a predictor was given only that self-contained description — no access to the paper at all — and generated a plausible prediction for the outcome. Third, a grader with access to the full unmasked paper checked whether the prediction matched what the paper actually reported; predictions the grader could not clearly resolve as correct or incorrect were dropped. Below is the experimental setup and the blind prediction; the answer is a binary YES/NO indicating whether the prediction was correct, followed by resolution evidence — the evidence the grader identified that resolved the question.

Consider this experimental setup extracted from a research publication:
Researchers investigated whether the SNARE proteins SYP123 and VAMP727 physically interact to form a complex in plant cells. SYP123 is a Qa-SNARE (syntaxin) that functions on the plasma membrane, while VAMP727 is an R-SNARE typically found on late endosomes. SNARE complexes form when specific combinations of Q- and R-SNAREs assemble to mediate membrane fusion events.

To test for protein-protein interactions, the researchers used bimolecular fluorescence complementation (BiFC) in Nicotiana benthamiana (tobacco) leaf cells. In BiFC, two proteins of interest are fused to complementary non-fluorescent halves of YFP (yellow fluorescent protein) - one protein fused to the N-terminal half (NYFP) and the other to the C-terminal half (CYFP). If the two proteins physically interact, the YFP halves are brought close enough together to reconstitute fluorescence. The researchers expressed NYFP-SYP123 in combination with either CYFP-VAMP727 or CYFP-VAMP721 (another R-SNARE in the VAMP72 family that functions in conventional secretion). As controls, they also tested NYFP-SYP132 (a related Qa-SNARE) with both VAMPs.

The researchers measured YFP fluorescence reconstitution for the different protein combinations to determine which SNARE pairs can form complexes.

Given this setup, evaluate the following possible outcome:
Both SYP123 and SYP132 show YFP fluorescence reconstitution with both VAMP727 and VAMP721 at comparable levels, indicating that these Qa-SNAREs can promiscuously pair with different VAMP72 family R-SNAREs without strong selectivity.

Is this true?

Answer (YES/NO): NO